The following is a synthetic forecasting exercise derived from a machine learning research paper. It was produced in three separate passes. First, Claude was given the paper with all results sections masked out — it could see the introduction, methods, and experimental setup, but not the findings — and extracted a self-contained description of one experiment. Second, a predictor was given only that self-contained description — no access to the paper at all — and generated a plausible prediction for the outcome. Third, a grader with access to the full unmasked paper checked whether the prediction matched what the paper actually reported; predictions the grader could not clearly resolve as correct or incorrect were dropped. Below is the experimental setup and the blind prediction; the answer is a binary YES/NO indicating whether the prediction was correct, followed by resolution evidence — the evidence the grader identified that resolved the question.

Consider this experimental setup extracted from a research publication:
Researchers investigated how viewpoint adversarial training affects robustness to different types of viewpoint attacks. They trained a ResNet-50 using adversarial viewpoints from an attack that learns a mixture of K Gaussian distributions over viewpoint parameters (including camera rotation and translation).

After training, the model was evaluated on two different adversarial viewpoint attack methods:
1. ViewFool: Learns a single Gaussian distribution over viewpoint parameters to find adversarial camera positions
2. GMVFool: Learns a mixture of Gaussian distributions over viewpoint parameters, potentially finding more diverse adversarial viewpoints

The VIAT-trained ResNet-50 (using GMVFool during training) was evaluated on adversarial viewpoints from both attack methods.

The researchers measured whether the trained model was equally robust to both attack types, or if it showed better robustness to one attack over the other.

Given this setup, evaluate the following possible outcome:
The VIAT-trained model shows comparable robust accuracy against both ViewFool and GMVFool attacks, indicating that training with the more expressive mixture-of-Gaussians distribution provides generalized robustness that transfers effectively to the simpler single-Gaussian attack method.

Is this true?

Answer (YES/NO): YES